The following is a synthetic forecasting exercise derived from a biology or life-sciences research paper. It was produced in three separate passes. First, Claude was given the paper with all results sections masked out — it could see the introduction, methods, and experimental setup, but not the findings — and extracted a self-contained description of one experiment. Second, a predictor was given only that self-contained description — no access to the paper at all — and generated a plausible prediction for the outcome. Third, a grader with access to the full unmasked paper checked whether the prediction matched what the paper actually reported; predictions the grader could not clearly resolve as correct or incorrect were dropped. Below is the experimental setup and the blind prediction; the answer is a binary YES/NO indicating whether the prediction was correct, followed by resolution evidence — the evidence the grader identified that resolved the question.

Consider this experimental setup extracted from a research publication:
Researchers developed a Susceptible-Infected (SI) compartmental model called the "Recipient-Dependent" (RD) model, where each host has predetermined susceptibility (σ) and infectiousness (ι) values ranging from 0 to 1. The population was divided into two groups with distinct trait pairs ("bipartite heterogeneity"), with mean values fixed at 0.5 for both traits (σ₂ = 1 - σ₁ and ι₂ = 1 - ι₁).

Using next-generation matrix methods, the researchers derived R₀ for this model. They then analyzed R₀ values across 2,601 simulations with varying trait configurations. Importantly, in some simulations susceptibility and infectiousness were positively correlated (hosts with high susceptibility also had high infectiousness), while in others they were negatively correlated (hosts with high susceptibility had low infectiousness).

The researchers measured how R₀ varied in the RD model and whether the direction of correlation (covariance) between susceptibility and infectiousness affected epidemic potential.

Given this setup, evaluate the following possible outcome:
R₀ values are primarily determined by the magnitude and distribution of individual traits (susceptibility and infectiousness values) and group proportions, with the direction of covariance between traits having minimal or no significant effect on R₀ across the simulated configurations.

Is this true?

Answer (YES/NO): NO